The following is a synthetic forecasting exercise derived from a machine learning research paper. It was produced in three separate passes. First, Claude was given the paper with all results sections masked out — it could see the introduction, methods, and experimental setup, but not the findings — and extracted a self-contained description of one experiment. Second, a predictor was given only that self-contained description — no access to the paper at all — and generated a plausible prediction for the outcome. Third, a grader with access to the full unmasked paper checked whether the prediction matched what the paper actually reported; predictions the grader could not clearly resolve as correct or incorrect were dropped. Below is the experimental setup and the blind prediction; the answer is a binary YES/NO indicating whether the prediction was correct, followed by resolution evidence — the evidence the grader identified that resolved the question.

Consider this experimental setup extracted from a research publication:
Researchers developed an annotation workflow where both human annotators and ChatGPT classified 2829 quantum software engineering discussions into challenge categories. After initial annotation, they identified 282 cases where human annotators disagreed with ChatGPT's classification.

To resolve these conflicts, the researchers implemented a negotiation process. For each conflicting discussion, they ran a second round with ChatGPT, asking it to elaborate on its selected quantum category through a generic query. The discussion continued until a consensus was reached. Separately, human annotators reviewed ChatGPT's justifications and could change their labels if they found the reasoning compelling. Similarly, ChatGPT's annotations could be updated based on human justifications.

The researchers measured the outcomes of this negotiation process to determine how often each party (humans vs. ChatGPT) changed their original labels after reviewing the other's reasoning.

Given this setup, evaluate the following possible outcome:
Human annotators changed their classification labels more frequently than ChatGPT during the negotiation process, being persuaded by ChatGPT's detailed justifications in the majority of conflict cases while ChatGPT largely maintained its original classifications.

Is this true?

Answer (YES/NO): NO